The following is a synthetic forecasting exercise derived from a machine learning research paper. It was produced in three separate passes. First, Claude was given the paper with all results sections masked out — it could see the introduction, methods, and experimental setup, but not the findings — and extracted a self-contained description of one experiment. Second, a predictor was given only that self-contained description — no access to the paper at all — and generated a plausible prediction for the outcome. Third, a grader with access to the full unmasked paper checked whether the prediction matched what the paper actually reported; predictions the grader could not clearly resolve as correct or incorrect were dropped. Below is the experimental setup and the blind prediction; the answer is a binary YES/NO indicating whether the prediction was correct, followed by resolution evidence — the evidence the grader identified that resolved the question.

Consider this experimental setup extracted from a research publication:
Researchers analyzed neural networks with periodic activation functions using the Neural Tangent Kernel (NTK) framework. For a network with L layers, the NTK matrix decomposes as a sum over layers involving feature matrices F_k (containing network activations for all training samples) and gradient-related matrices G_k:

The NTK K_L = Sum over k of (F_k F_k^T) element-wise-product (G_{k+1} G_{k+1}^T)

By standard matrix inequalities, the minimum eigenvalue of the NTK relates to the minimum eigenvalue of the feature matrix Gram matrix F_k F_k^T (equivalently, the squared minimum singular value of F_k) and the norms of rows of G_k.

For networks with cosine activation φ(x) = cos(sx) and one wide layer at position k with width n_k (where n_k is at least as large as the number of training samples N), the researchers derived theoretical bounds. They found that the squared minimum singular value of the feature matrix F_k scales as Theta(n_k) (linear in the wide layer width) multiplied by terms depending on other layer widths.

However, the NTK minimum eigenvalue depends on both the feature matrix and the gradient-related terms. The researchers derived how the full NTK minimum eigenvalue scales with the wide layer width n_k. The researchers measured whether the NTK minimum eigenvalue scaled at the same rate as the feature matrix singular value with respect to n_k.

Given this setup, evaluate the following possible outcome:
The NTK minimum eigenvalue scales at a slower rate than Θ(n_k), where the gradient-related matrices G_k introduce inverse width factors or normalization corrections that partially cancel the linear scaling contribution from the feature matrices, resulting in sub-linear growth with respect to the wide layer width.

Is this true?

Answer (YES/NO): NO